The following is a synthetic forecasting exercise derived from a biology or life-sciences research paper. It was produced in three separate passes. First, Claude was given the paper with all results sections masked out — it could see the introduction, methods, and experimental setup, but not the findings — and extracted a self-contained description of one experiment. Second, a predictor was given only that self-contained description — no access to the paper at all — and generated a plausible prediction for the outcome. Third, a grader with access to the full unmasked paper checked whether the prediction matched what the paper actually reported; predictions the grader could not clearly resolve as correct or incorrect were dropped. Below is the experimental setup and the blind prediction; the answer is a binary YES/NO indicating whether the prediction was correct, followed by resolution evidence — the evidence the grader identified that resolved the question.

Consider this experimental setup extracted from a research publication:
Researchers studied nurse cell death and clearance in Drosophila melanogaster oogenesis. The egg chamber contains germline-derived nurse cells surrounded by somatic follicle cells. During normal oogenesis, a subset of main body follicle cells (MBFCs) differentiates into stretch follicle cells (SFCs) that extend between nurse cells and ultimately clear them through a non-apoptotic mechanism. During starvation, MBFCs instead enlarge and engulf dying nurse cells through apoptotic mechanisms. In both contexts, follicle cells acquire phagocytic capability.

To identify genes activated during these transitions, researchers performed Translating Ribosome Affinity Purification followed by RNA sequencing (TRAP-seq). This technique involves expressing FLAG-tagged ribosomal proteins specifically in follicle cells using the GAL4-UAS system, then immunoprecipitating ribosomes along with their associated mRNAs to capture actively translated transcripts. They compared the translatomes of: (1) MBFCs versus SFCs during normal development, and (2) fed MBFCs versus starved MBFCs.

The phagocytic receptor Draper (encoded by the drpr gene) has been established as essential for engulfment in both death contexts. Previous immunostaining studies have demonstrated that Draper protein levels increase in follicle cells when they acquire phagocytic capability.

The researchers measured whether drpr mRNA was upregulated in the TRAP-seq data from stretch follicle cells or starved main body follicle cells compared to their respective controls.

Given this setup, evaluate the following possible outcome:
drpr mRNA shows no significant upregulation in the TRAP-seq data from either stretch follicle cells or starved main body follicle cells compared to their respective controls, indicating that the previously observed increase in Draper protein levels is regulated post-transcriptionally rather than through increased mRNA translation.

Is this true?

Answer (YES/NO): YES